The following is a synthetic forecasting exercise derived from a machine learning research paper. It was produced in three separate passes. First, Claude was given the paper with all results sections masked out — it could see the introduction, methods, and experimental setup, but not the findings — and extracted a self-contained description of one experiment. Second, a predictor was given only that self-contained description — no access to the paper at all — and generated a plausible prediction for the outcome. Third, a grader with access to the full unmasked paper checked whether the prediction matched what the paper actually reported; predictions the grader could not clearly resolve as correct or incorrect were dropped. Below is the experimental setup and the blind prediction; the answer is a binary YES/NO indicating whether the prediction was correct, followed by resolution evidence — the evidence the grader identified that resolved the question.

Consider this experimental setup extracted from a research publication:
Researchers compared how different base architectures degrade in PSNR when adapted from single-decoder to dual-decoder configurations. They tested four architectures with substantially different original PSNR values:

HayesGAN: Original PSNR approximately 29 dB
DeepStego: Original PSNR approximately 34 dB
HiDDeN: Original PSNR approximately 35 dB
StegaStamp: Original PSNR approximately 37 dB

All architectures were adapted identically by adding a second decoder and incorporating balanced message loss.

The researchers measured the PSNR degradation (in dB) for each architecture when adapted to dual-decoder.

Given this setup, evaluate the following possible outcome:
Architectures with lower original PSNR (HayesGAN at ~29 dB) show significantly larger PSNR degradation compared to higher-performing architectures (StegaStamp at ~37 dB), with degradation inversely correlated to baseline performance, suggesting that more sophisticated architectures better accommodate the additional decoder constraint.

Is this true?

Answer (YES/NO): NO